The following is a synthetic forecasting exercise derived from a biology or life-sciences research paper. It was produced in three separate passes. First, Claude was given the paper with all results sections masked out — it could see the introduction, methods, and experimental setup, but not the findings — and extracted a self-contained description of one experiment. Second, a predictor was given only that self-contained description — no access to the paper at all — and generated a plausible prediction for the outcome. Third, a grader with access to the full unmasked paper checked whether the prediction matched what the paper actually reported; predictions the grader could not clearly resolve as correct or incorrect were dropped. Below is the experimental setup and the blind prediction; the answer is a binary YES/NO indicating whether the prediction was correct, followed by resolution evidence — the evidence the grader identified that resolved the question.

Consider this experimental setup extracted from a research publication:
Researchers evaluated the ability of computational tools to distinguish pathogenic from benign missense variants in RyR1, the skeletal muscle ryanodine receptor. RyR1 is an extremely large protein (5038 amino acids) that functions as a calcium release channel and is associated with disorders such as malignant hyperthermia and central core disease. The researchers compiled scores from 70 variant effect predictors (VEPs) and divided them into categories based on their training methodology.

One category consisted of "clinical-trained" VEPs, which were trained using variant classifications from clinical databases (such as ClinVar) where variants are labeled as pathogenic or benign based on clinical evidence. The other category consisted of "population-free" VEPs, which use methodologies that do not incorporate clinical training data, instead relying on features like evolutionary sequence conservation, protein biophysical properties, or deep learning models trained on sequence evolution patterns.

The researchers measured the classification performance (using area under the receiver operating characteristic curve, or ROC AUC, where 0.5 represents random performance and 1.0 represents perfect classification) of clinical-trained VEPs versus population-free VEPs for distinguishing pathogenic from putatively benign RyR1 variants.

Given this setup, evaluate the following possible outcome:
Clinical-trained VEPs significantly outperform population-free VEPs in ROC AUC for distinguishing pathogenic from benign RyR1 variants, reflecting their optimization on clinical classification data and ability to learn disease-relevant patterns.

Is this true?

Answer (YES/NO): NO